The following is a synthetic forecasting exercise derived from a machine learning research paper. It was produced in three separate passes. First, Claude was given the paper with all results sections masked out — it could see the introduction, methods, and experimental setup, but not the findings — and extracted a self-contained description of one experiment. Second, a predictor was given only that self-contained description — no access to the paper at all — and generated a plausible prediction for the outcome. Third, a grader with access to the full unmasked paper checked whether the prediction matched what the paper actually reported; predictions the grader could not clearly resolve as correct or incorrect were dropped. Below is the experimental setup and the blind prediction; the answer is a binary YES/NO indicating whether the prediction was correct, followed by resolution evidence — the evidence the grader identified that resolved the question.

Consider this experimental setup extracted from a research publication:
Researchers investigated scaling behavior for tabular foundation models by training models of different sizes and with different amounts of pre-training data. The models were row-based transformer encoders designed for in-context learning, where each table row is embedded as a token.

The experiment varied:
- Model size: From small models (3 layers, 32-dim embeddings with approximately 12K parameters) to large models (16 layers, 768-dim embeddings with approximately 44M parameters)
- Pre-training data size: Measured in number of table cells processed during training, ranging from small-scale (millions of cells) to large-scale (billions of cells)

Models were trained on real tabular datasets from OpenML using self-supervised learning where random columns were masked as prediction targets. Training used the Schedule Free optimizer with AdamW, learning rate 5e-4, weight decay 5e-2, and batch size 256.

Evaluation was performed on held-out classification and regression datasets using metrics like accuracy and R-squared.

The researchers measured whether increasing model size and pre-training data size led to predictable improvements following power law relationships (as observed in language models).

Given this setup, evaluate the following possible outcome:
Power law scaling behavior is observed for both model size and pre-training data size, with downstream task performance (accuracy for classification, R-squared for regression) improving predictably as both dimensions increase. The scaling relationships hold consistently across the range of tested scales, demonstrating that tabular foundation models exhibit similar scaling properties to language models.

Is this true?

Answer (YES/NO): YES